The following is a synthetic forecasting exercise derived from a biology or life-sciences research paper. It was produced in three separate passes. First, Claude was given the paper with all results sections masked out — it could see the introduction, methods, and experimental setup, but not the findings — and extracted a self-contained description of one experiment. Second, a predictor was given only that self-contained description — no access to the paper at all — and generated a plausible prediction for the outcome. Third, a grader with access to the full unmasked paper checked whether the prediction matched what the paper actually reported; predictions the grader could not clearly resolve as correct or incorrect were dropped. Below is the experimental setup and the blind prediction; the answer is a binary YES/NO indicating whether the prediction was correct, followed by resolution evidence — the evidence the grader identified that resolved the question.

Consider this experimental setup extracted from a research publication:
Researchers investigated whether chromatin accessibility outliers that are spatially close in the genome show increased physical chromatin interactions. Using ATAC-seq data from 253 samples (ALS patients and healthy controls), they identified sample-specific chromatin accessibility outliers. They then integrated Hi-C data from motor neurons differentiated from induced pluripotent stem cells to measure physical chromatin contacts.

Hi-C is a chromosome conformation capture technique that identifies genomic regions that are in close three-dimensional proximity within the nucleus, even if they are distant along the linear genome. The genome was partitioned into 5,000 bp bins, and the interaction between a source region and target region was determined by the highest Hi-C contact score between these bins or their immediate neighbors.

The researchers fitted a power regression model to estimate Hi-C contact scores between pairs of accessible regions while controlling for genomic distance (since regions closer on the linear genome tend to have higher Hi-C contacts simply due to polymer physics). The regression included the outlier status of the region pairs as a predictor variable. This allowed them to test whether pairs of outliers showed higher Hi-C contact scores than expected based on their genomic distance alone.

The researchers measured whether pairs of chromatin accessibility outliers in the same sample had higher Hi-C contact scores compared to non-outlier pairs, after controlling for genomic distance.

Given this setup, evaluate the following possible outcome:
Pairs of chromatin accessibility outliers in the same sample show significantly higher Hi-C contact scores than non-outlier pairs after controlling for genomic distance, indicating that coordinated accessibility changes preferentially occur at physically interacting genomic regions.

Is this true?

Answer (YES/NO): YES